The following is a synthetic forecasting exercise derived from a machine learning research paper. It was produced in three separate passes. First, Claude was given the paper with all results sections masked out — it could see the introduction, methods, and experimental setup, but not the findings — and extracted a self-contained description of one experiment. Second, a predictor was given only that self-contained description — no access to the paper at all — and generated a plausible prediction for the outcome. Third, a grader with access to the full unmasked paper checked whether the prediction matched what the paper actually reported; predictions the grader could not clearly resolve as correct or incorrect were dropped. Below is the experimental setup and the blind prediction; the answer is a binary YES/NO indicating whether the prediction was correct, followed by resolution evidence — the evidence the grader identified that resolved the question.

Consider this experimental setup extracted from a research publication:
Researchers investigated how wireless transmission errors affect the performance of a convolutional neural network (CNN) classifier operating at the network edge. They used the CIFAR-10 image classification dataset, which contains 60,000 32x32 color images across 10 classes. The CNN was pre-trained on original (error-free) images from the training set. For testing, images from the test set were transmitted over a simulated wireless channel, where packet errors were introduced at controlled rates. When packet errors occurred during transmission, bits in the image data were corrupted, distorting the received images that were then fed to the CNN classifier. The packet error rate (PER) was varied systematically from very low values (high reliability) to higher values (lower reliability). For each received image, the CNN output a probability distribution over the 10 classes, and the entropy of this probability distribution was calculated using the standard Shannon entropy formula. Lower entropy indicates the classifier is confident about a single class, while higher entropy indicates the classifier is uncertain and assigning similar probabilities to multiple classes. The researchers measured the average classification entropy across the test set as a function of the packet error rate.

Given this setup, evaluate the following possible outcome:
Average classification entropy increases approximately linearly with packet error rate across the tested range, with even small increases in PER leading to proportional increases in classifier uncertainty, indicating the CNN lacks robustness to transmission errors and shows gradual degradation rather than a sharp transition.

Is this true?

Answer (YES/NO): NO